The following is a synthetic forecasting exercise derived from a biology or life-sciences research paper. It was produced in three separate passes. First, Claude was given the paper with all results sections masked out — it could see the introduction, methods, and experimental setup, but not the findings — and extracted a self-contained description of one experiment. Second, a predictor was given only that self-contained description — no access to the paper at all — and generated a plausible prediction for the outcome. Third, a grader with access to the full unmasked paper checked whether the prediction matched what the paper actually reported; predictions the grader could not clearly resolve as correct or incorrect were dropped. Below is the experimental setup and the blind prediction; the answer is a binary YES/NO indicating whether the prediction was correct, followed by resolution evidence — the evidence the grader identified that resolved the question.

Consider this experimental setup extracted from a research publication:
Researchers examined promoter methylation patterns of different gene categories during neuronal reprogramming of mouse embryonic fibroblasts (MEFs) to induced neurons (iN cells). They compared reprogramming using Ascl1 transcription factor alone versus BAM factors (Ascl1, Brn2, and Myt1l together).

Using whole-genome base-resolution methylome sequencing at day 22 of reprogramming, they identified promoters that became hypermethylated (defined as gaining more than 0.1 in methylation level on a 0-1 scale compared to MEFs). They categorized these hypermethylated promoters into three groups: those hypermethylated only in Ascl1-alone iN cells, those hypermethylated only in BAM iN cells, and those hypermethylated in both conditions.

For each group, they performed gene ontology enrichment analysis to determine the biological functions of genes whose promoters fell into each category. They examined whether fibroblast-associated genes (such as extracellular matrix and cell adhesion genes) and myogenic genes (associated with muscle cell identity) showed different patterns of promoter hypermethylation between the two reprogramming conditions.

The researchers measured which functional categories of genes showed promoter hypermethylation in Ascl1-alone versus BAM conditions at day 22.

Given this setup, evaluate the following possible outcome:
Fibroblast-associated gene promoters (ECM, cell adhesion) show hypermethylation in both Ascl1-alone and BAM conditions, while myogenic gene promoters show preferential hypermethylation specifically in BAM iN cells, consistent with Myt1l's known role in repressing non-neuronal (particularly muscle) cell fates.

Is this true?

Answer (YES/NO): YES